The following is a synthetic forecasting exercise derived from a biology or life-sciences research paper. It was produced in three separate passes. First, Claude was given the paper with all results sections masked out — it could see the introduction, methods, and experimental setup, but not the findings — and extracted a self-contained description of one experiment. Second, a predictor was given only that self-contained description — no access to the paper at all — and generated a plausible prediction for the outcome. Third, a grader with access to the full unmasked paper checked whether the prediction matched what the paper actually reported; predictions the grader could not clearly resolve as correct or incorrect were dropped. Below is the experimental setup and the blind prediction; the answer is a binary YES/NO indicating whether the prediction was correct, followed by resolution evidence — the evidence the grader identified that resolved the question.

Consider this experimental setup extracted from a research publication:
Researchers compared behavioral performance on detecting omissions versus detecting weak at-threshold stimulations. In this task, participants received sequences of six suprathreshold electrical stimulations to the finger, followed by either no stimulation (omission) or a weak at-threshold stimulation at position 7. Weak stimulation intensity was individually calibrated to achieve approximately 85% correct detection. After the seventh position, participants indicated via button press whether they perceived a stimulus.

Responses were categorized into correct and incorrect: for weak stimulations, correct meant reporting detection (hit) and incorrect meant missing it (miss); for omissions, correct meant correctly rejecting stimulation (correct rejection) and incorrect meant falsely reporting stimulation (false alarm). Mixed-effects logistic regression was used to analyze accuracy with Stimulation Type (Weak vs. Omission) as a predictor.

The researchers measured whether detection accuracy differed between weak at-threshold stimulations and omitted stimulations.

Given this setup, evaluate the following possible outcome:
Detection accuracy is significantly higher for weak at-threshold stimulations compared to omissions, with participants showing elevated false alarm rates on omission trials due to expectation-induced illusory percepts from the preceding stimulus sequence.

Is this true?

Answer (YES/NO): NO